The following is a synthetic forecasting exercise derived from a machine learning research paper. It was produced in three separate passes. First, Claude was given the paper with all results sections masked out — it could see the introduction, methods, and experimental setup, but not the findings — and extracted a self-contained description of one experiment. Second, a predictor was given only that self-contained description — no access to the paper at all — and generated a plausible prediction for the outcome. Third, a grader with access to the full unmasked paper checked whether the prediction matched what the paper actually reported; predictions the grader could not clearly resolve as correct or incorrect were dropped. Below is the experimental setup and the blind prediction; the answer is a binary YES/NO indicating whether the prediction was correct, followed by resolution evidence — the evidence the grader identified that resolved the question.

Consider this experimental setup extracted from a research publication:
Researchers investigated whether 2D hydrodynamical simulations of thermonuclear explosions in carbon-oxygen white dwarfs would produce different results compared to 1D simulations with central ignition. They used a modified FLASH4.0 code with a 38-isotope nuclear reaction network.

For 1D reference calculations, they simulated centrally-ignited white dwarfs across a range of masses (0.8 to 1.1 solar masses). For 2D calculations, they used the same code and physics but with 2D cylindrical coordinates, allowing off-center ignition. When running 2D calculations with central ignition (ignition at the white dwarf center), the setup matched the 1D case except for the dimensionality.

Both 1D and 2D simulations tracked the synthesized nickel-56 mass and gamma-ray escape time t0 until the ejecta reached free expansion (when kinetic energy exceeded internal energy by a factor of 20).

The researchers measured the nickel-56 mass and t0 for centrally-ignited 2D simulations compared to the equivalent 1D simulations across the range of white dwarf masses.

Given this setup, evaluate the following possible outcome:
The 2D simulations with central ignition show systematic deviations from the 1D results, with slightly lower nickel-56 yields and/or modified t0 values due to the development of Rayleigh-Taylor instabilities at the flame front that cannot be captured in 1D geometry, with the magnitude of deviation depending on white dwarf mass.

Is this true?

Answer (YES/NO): NO